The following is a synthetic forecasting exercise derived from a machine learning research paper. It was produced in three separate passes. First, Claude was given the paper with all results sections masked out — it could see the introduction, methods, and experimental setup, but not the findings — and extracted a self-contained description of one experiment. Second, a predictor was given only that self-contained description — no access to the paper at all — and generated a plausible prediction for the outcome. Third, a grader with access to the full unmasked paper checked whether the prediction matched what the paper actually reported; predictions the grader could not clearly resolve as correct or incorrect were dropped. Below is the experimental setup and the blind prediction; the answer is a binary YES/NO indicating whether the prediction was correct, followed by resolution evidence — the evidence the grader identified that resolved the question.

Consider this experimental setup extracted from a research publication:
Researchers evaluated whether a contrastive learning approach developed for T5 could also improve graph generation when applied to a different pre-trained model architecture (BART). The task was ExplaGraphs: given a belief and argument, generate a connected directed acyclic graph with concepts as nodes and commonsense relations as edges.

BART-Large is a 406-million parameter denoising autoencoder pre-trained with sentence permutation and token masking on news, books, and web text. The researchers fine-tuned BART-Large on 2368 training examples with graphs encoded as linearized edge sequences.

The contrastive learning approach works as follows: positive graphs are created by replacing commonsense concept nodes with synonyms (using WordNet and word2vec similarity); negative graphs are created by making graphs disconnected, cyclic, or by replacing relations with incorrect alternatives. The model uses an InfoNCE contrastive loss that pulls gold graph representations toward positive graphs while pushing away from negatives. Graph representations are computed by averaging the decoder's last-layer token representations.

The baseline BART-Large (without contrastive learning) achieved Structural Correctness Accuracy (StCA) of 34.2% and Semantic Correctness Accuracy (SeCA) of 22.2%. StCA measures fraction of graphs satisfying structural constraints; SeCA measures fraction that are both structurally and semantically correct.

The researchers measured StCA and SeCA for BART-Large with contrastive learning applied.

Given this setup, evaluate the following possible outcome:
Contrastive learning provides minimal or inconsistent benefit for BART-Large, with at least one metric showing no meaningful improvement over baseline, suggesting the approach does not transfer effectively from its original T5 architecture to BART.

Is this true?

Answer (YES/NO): NO